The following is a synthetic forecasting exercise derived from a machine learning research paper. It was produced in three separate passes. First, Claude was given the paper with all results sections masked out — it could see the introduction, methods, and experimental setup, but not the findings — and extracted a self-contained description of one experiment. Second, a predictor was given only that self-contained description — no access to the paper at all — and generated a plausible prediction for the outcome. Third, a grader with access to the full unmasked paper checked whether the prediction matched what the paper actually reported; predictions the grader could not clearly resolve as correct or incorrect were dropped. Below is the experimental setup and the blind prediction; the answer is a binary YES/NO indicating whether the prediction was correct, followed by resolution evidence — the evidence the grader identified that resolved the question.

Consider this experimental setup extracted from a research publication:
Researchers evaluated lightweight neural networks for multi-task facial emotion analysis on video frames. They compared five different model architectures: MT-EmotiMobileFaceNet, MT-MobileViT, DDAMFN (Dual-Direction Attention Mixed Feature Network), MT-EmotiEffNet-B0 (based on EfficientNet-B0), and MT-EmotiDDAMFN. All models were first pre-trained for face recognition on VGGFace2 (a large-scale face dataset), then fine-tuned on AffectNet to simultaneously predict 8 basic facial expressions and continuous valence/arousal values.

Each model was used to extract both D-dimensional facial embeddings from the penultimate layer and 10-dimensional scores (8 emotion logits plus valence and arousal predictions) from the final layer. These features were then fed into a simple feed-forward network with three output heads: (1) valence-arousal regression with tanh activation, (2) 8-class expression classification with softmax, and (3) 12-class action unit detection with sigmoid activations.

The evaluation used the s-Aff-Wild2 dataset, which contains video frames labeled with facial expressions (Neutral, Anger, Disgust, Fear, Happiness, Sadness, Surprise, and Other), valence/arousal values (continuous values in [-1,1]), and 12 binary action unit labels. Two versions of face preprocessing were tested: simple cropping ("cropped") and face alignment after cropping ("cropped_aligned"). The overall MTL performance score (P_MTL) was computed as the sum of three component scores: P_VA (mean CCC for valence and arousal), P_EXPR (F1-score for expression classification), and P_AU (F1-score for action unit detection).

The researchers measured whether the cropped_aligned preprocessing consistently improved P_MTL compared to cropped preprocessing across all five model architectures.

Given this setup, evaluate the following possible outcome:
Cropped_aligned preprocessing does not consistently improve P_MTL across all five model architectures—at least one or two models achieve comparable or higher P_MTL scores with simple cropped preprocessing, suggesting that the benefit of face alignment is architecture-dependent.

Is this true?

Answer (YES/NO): NO